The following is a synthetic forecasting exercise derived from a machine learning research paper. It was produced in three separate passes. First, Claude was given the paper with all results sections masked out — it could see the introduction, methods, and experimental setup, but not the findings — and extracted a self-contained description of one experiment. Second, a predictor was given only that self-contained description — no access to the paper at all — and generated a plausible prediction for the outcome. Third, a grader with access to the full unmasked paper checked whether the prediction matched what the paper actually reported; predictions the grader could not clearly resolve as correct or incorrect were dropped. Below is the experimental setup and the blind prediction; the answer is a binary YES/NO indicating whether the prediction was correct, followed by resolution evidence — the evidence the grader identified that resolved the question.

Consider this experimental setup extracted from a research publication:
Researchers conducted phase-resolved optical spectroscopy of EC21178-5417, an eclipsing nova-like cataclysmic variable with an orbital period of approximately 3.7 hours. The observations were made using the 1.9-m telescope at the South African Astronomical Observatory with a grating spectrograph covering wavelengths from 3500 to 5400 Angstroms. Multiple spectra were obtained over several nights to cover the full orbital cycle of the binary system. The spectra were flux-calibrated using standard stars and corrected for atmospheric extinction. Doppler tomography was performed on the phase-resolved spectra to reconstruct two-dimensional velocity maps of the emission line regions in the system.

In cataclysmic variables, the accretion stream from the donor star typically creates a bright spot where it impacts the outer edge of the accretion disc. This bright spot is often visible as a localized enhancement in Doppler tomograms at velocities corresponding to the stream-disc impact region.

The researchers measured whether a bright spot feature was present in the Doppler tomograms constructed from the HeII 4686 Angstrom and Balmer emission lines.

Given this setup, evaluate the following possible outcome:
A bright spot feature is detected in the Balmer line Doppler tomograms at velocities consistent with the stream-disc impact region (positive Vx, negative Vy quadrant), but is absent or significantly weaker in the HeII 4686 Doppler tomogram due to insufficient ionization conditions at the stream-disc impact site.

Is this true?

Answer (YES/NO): NO